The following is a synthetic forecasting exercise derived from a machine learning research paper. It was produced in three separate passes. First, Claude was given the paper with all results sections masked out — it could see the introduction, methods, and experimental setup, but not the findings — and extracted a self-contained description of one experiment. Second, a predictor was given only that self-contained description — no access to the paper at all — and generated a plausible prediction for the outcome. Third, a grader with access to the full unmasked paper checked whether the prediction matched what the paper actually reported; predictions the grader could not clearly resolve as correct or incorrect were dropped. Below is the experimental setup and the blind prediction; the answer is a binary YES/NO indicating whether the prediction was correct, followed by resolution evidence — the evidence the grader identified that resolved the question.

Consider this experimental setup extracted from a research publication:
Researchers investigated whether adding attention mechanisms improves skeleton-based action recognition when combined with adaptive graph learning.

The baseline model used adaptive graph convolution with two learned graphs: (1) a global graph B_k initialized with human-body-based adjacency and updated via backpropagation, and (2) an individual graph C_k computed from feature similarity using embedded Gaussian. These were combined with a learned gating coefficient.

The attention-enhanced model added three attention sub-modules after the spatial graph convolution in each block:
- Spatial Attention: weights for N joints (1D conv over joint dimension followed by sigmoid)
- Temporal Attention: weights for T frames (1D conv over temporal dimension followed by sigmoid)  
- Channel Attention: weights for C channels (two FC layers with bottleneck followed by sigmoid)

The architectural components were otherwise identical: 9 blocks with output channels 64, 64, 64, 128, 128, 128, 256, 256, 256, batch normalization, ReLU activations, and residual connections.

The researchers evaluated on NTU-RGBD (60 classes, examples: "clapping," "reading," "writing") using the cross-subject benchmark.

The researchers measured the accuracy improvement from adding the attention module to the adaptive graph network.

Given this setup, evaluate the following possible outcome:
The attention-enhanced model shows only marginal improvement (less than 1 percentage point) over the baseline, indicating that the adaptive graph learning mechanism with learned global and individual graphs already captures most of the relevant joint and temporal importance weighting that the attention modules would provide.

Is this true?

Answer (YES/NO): YES